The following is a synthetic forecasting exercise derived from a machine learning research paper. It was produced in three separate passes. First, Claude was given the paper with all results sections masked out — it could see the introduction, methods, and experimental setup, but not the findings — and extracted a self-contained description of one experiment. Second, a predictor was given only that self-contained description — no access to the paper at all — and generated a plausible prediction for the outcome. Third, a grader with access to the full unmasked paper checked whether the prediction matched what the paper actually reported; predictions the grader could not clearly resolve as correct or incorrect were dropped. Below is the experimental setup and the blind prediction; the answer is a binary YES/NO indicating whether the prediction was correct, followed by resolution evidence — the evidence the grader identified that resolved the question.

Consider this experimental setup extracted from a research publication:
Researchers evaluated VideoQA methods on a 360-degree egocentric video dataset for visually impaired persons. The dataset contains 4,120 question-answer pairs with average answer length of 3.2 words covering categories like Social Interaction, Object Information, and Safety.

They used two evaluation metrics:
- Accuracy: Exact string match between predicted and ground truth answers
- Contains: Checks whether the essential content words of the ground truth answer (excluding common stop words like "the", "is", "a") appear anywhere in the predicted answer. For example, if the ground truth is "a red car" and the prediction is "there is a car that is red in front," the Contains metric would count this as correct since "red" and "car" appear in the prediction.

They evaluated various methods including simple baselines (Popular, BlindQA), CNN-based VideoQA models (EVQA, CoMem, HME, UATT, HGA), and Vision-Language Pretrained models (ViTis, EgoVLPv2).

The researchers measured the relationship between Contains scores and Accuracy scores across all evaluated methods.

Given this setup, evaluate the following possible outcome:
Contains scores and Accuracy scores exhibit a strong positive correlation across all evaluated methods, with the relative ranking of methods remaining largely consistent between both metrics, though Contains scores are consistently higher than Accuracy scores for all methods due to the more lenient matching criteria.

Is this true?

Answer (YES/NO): NO